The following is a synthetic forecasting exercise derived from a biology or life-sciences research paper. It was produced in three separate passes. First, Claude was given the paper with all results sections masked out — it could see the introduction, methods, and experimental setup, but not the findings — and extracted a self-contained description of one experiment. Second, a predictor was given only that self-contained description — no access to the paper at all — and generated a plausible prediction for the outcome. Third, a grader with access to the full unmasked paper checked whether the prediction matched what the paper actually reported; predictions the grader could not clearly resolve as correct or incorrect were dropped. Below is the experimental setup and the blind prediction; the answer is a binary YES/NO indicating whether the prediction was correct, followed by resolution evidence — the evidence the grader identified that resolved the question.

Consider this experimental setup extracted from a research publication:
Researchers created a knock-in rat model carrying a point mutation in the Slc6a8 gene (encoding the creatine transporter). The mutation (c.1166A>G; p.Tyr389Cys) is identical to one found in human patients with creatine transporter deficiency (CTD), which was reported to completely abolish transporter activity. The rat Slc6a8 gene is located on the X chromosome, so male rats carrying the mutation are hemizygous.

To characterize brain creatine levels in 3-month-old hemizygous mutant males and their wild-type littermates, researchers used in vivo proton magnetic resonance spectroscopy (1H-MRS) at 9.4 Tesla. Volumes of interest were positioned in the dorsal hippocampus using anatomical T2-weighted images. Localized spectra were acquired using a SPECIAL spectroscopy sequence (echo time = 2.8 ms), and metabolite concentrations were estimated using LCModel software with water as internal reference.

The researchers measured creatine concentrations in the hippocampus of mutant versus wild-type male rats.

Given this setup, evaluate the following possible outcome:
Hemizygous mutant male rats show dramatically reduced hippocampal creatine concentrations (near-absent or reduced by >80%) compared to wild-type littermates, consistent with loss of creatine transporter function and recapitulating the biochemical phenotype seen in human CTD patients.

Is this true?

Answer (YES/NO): NO